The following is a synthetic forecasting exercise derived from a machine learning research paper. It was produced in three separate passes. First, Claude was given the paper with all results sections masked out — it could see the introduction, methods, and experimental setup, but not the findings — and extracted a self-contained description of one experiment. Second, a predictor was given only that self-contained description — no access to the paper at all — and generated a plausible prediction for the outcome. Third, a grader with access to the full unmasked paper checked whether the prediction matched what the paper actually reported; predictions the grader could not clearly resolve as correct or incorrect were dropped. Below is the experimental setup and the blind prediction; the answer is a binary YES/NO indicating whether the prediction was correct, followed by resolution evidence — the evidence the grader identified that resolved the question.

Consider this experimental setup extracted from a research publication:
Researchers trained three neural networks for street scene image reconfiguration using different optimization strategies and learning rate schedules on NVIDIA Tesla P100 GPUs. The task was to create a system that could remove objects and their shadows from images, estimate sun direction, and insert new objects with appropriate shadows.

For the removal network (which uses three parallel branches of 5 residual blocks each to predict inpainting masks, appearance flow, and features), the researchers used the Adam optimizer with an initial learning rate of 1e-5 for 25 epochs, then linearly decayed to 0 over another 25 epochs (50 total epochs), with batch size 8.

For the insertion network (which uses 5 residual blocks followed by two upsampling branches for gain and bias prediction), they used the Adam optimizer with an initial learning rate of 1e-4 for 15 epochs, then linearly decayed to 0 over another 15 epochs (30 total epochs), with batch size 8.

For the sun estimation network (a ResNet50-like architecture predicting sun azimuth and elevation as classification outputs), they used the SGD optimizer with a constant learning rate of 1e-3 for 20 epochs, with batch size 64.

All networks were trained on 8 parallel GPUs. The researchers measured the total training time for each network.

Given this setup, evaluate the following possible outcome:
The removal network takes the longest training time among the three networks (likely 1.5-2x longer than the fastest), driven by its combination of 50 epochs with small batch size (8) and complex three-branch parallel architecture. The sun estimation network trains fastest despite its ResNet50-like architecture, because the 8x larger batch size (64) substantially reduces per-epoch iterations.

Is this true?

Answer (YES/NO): NO